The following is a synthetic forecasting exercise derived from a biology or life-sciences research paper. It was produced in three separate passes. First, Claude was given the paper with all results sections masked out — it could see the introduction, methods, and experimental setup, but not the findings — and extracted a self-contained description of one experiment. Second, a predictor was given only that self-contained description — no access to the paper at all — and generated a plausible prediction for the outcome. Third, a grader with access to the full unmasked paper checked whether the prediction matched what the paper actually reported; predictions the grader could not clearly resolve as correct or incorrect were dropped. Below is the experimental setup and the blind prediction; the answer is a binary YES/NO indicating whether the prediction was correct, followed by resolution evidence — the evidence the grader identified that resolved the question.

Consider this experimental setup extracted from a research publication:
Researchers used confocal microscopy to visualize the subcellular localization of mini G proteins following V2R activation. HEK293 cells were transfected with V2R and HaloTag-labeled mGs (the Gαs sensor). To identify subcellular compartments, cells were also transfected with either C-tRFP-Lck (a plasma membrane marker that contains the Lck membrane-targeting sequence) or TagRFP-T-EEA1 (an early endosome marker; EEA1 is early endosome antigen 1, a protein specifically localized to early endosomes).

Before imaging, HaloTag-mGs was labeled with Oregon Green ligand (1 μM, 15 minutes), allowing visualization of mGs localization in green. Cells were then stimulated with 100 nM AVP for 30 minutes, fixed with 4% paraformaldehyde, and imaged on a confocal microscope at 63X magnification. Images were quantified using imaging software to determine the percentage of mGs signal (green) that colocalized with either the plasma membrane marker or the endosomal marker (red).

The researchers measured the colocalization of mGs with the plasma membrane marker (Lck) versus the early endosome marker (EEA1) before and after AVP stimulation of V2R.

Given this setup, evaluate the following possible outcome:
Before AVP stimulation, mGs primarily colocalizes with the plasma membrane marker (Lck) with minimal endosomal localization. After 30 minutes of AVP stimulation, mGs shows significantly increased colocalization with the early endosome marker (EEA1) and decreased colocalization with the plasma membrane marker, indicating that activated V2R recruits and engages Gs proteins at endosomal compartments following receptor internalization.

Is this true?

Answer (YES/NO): NO